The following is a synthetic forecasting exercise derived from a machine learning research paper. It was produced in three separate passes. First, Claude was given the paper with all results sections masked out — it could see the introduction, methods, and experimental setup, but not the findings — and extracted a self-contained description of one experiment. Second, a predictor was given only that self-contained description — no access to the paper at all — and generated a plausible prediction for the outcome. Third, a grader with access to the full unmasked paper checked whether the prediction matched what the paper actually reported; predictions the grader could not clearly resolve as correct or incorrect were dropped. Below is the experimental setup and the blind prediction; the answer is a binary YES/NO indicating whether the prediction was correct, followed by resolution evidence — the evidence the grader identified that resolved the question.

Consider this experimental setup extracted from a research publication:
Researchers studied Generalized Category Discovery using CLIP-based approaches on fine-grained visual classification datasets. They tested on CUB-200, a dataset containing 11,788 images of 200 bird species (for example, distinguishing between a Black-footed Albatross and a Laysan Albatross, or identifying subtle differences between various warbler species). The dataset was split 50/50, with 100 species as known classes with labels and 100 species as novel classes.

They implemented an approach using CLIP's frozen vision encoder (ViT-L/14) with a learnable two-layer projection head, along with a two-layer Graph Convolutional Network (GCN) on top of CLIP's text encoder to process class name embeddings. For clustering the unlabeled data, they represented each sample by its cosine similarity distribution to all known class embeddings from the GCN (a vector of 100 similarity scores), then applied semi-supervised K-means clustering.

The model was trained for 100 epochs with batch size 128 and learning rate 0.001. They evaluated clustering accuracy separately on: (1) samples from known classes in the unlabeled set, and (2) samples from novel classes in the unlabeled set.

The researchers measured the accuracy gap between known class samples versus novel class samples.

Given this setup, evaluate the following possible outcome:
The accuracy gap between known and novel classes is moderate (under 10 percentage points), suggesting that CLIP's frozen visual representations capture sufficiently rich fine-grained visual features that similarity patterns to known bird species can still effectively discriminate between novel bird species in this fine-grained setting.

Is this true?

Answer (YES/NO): NO